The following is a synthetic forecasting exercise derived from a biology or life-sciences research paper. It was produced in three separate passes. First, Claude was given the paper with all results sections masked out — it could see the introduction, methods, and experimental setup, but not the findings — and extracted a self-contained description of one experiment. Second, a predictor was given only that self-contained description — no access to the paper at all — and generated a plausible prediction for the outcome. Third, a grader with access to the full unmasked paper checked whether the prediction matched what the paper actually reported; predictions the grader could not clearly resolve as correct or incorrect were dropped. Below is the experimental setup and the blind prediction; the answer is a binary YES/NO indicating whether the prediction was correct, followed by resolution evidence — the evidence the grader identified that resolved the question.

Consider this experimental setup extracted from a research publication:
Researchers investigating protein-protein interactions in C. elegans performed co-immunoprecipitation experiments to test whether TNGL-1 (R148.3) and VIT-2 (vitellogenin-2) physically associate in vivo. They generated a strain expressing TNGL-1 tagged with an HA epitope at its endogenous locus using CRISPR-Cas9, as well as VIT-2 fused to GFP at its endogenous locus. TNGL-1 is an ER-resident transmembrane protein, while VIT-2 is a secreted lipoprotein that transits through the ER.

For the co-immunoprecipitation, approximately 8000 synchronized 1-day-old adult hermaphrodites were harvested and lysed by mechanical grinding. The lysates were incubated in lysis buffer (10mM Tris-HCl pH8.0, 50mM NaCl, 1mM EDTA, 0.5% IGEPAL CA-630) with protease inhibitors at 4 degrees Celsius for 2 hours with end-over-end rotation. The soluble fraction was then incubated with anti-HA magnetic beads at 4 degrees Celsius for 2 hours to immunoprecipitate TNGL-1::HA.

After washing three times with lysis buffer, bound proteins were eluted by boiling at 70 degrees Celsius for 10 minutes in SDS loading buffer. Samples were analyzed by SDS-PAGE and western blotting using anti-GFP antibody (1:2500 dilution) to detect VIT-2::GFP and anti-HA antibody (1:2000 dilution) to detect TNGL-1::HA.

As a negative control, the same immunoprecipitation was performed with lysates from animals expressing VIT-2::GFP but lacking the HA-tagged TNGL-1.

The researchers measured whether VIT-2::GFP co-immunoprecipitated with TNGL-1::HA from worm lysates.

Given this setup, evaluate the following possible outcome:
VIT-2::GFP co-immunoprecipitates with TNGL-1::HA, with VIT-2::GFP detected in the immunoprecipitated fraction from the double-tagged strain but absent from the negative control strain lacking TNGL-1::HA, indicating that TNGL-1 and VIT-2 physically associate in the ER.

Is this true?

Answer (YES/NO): YES